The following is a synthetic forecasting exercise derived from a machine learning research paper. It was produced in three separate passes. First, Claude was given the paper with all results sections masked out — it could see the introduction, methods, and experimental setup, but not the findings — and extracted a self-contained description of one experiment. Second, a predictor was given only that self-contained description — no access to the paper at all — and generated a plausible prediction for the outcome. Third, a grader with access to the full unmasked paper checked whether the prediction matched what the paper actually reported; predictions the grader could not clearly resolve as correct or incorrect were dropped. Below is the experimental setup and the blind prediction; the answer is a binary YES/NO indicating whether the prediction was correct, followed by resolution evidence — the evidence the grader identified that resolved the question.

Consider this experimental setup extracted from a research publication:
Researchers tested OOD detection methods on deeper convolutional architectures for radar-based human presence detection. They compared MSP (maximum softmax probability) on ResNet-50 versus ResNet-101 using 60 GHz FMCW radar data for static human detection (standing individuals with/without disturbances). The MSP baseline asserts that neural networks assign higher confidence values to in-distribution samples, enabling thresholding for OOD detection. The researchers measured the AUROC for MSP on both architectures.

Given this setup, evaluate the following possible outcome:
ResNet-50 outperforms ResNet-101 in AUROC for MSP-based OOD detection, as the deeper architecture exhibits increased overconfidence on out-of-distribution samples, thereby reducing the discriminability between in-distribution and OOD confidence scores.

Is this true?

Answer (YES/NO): NO